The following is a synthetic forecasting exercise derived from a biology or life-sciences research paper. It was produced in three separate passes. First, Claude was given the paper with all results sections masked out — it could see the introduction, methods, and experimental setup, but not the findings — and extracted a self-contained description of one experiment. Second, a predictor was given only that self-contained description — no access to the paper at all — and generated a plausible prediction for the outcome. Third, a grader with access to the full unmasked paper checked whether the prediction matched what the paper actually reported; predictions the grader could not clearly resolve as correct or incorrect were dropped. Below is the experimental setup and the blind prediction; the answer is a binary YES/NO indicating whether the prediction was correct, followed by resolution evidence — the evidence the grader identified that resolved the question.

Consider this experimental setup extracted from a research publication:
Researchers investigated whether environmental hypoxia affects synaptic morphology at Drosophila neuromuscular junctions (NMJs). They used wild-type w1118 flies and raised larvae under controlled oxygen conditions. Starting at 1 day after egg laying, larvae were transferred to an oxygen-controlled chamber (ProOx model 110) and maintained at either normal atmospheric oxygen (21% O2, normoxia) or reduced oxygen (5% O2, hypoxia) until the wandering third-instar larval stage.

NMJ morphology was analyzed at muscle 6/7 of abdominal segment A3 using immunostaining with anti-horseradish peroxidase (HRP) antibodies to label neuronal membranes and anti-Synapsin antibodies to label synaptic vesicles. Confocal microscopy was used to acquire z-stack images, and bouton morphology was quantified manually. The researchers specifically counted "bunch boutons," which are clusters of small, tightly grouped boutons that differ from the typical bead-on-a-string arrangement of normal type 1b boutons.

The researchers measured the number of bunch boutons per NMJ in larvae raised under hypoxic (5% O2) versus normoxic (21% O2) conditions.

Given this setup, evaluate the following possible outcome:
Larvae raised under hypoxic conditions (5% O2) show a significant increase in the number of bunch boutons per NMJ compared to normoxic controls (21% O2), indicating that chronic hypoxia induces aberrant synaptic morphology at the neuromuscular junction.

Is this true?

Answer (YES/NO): YES